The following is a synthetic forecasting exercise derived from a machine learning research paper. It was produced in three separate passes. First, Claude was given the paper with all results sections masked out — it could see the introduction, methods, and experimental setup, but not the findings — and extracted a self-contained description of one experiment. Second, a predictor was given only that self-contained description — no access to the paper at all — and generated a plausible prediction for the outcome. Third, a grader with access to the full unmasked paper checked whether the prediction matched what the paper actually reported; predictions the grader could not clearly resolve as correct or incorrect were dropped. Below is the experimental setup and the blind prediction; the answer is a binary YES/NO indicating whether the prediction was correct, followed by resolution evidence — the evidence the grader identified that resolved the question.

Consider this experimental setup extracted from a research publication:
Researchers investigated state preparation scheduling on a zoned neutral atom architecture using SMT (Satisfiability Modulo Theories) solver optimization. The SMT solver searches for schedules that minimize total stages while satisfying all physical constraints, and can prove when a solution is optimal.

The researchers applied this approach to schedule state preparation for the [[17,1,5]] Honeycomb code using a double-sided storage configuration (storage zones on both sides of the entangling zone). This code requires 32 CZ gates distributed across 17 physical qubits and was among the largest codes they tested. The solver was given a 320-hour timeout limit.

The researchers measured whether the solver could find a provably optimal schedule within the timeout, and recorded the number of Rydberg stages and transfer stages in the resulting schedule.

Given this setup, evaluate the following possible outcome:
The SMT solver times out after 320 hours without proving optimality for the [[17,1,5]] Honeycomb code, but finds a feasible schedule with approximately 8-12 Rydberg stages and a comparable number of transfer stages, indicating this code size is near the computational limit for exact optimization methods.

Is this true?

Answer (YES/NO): NO